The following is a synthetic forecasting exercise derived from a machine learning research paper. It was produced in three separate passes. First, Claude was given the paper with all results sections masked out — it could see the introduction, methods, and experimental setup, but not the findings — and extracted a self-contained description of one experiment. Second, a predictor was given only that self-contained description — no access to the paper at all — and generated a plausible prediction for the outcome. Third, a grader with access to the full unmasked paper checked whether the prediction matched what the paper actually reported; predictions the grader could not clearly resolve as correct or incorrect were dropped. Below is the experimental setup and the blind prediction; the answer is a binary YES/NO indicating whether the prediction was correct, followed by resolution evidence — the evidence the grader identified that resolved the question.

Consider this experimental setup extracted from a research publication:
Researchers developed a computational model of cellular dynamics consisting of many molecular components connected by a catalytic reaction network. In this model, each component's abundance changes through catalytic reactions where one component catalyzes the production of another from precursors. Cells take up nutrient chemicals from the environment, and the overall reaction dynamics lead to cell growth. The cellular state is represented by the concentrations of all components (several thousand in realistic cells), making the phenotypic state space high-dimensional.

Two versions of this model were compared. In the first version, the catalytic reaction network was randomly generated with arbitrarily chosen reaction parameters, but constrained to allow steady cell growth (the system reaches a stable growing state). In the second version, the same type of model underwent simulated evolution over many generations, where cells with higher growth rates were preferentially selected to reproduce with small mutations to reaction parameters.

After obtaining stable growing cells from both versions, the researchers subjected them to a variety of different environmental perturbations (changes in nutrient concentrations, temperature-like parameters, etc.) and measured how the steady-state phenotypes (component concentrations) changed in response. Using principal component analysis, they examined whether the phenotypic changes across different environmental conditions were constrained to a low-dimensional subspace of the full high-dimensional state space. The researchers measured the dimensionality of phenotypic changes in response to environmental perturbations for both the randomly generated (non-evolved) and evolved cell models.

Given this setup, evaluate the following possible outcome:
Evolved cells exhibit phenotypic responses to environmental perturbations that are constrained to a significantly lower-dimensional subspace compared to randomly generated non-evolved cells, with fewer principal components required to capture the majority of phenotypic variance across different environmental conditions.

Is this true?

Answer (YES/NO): YES